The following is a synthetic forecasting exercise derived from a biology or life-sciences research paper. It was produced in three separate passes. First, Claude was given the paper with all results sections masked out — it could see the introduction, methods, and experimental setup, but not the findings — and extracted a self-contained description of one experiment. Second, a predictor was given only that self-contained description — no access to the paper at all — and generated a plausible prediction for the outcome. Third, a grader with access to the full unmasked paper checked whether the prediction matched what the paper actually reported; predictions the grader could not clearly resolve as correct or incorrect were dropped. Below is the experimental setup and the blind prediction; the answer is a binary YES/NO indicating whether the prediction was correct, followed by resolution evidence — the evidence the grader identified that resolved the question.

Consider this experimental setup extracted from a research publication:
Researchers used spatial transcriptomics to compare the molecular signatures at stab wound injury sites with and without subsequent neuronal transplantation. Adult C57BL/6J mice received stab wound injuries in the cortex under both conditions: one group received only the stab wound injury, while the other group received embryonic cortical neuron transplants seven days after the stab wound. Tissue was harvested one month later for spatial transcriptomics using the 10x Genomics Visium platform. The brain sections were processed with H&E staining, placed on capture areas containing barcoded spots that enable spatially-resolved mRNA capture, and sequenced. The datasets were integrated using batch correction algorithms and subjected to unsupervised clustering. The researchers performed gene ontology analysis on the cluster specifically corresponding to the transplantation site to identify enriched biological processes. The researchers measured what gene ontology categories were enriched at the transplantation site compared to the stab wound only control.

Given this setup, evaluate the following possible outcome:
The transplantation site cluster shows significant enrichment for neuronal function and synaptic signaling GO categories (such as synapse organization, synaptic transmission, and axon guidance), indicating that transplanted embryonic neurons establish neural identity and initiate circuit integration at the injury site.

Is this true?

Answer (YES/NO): NO